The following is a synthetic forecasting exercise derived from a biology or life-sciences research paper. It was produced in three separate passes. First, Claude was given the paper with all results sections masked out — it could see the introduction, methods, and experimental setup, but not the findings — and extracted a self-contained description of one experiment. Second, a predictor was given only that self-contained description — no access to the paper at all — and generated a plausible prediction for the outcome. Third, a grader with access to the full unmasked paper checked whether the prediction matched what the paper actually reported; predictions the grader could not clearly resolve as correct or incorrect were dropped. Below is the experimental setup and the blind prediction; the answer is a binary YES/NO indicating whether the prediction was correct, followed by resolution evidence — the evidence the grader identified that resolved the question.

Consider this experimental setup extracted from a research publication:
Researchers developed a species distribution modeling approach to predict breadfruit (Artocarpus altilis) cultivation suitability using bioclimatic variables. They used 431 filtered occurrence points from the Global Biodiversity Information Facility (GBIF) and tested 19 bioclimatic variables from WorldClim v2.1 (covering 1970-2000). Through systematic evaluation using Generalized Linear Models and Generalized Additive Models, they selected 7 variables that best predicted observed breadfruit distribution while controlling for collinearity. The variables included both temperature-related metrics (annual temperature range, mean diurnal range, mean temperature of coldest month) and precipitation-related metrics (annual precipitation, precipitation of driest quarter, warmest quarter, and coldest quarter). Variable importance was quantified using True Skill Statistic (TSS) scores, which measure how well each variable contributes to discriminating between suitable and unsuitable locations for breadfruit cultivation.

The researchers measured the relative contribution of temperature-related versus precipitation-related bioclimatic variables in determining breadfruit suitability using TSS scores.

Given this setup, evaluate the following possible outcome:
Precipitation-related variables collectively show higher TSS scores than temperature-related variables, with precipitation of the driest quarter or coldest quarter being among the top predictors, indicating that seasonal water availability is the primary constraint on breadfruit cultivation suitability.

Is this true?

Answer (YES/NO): NO